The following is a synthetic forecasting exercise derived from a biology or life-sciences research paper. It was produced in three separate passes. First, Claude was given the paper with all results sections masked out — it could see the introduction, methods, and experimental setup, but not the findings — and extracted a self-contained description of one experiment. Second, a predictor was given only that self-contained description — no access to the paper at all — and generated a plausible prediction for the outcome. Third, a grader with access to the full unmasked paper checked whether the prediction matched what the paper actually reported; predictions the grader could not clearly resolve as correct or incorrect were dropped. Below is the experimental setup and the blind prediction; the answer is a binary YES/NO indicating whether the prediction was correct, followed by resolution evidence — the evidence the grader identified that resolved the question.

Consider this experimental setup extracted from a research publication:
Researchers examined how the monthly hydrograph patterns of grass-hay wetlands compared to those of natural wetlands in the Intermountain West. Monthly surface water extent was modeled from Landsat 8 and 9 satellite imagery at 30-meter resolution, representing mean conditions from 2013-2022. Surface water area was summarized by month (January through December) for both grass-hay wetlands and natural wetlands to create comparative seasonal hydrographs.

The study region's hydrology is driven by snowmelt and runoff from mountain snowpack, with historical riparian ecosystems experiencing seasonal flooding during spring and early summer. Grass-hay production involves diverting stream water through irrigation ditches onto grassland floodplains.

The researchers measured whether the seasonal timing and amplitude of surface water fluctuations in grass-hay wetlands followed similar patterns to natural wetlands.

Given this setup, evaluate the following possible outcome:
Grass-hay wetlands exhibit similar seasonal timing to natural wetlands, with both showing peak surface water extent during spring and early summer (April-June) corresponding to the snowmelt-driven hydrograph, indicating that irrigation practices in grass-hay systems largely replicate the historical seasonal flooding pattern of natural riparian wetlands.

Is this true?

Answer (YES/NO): YES